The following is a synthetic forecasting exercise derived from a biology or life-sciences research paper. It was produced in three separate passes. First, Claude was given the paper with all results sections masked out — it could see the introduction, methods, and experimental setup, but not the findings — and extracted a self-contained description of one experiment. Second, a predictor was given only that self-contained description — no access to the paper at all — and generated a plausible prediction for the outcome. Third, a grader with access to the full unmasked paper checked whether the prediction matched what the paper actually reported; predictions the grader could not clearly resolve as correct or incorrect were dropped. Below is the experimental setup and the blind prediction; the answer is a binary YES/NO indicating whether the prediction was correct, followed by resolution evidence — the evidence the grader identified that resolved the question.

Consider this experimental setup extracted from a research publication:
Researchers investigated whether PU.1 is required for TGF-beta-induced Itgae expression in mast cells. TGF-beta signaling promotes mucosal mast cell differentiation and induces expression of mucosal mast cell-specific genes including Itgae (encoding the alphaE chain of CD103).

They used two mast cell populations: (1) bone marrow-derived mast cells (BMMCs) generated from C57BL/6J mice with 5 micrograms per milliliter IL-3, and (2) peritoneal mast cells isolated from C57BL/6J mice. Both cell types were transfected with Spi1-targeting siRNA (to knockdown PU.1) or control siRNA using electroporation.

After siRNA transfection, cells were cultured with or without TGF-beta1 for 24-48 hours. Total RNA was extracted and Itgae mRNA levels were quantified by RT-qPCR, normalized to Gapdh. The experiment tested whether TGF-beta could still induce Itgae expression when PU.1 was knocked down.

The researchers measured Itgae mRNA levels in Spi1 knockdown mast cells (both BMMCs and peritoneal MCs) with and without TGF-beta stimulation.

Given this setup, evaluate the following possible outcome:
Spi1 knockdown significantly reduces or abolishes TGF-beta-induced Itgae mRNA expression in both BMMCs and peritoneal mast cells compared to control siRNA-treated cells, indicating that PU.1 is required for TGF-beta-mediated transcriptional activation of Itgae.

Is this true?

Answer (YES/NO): YES